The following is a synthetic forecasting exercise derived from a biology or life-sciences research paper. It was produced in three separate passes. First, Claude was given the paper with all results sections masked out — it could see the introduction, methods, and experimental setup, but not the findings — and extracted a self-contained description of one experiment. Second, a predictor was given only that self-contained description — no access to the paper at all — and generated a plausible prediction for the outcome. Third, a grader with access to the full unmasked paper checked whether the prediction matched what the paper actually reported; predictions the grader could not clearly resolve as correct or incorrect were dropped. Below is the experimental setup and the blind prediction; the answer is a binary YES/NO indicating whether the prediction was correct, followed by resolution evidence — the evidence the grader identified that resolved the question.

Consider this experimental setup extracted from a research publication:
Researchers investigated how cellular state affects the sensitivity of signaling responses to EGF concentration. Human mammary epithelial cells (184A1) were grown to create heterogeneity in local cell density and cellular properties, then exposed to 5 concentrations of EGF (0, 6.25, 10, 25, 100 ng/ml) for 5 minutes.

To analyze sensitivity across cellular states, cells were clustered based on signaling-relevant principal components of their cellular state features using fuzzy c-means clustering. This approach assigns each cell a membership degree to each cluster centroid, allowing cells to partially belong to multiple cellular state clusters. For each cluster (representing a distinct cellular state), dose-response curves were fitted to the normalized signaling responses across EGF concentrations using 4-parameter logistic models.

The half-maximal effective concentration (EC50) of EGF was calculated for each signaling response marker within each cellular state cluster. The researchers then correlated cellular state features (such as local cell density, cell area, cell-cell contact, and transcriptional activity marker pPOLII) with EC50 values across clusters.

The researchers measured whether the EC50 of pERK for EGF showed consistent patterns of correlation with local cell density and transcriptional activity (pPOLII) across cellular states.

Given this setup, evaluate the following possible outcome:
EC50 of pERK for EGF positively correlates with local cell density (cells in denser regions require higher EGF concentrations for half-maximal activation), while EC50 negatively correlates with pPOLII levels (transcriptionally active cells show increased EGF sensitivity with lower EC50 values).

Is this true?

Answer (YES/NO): YES